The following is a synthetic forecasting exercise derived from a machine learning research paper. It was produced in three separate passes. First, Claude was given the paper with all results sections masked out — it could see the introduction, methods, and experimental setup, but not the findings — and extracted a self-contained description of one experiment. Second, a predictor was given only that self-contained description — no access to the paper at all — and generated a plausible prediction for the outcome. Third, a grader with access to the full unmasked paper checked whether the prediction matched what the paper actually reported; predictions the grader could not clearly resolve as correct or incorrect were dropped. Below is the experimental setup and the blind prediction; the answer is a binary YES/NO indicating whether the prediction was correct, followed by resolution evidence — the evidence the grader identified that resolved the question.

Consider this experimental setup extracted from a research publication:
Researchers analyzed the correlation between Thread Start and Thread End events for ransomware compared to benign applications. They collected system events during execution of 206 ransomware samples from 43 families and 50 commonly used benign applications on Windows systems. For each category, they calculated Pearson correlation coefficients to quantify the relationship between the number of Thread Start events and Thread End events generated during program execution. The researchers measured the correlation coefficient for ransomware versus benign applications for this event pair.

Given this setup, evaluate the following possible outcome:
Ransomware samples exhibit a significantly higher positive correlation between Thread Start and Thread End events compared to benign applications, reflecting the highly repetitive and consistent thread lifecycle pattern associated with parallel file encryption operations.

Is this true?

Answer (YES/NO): YES